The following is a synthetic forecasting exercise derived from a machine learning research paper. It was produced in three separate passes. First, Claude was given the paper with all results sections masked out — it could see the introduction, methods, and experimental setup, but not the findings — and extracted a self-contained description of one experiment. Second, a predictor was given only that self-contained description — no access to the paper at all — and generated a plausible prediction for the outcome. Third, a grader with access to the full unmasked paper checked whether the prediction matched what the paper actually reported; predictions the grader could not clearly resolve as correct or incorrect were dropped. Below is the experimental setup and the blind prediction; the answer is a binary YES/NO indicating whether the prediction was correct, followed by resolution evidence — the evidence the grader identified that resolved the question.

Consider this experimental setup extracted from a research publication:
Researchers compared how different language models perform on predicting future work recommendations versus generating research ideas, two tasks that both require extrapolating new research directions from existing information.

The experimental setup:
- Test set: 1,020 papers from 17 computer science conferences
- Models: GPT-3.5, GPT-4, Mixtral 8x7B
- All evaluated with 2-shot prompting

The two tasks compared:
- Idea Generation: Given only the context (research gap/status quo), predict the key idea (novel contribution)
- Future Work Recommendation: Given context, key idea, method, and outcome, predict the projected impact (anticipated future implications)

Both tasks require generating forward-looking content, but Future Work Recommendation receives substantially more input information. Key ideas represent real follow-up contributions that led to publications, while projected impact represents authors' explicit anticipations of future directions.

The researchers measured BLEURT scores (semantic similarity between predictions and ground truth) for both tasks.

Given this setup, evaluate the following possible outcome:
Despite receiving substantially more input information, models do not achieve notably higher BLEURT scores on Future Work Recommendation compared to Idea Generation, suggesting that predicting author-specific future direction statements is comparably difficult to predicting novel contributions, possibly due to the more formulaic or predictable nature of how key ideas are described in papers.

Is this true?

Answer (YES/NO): NO